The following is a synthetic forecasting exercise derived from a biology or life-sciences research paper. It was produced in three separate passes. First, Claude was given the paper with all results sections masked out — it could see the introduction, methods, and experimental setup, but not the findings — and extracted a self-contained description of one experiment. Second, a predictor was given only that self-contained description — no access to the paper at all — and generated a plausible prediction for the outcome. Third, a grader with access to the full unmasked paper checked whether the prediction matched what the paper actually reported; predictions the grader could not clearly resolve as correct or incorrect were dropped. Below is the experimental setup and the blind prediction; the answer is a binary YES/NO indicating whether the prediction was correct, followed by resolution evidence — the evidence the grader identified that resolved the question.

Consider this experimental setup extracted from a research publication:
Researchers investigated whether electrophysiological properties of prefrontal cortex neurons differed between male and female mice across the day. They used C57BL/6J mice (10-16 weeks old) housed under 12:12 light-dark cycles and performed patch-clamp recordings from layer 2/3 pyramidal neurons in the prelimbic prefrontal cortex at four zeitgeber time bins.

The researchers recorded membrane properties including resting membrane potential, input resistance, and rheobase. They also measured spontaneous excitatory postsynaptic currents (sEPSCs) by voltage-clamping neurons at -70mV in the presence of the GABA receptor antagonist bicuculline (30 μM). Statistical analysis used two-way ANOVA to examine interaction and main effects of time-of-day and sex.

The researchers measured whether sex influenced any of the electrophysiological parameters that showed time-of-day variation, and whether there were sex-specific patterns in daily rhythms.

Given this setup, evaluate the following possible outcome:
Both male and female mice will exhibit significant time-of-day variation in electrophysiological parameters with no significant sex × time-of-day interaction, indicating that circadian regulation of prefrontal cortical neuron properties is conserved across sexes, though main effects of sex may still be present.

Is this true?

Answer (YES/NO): NO